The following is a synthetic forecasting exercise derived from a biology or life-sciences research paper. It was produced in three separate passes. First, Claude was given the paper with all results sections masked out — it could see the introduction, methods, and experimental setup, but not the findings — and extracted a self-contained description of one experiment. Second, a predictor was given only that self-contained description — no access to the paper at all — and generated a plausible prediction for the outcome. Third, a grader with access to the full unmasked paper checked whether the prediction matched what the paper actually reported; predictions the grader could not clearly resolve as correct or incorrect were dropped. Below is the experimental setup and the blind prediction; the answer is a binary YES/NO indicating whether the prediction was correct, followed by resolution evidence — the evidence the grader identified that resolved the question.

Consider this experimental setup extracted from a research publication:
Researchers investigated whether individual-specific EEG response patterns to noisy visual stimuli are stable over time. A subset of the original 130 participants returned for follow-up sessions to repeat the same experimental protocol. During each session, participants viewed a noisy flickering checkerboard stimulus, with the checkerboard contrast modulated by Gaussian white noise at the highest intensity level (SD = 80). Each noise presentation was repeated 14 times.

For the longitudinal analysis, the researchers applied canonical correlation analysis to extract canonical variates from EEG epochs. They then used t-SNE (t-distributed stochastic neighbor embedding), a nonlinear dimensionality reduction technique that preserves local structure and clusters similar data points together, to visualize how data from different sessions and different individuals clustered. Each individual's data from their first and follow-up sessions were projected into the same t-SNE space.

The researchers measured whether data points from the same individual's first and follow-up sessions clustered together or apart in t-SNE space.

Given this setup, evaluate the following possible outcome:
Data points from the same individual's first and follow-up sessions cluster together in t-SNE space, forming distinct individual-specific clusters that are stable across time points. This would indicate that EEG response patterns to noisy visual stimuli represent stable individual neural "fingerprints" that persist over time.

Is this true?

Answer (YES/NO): YES